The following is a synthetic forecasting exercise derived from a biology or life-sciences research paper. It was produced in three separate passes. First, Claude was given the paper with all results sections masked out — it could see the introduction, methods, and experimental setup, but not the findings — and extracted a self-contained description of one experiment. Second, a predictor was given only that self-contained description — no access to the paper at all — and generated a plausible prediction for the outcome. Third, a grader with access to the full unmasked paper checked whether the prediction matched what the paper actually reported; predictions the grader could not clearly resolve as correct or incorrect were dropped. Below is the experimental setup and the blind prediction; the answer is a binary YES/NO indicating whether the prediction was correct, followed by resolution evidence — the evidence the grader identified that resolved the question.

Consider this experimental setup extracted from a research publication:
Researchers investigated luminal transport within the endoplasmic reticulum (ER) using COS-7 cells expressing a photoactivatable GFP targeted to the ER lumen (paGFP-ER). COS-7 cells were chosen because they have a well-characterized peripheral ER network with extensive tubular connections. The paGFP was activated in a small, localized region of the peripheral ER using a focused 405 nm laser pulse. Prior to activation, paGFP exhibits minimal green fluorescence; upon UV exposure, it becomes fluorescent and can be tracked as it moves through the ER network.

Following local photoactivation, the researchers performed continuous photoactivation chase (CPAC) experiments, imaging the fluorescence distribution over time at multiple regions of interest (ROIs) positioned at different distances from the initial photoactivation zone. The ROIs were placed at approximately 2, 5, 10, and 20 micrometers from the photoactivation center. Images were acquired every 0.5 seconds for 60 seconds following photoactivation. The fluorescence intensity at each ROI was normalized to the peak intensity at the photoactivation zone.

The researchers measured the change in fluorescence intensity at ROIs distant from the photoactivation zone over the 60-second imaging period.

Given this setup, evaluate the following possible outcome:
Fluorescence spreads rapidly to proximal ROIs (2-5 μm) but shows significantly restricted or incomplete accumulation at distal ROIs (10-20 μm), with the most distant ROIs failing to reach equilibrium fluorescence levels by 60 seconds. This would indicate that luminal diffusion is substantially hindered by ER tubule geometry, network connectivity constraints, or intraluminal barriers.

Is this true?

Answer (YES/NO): NO